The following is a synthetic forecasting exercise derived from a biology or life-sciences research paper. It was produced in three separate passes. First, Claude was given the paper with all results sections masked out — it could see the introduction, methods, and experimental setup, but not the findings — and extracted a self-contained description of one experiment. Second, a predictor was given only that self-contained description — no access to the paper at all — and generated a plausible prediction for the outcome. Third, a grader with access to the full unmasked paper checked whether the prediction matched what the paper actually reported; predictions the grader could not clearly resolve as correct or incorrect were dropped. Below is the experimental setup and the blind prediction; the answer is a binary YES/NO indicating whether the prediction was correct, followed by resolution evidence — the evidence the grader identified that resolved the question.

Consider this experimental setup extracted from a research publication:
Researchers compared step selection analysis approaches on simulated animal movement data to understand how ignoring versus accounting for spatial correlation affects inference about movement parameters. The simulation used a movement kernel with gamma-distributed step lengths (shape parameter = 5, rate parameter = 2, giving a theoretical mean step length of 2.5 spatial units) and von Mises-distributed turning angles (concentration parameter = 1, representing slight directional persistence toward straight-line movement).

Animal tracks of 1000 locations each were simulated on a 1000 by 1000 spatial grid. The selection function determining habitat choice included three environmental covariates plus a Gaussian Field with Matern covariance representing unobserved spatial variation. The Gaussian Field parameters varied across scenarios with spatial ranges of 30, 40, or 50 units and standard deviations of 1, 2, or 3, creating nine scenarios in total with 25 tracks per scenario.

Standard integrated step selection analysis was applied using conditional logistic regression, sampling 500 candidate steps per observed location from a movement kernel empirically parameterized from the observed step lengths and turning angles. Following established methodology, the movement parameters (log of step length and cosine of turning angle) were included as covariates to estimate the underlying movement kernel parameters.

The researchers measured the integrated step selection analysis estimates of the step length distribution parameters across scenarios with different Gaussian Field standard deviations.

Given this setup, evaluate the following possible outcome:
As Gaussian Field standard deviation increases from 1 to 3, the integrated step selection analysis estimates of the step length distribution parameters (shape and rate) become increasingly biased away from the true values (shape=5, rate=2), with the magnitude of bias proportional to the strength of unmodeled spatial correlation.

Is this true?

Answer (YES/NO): NO